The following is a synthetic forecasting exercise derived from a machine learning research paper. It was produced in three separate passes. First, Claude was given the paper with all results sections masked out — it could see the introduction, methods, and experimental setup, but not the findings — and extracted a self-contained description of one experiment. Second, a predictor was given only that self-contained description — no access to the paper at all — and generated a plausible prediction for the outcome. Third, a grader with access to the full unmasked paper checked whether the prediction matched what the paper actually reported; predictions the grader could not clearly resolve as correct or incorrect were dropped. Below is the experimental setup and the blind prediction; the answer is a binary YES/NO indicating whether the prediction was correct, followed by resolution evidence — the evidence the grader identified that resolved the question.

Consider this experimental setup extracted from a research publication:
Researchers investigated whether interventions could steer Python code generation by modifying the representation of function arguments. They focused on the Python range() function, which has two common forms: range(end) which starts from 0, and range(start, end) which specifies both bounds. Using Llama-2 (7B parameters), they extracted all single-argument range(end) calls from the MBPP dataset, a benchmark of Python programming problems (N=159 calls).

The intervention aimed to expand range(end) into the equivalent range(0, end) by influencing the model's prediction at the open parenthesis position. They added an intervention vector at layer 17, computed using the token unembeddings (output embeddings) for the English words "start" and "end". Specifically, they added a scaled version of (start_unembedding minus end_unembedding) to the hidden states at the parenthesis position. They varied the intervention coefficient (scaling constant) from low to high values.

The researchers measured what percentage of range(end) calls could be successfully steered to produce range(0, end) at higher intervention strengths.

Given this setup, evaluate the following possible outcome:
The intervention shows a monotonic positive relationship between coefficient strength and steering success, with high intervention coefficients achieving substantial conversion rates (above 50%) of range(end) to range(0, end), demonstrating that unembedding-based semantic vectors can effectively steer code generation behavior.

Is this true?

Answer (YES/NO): YES